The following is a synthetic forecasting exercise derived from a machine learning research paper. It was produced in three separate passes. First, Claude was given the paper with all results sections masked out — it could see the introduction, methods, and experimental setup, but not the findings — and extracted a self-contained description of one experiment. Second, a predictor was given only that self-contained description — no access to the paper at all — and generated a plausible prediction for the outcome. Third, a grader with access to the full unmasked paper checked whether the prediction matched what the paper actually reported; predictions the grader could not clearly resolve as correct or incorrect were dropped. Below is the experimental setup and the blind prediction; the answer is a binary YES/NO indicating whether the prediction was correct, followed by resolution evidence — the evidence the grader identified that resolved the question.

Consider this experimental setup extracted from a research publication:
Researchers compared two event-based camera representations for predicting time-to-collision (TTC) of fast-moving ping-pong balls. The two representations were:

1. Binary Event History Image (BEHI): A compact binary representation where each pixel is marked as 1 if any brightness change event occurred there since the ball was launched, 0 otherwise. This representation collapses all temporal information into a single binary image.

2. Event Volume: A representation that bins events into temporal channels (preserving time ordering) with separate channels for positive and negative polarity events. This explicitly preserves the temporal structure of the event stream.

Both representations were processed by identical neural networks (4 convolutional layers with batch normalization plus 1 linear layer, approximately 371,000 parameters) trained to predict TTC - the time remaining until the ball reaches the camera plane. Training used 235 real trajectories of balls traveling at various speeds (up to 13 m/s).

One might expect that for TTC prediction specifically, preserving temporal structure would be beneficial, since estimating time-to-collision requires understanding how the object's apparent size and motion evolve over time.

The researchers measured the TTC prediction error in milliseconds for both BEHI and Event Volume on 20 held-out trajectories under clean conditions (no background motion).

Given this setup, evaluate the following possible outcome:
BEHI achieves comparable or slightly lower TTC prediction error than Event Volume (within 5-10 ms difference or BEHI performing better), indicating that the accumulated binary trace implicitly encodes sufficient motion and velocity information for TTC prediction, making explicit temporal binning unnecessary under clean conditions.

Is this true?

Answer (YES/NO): NO